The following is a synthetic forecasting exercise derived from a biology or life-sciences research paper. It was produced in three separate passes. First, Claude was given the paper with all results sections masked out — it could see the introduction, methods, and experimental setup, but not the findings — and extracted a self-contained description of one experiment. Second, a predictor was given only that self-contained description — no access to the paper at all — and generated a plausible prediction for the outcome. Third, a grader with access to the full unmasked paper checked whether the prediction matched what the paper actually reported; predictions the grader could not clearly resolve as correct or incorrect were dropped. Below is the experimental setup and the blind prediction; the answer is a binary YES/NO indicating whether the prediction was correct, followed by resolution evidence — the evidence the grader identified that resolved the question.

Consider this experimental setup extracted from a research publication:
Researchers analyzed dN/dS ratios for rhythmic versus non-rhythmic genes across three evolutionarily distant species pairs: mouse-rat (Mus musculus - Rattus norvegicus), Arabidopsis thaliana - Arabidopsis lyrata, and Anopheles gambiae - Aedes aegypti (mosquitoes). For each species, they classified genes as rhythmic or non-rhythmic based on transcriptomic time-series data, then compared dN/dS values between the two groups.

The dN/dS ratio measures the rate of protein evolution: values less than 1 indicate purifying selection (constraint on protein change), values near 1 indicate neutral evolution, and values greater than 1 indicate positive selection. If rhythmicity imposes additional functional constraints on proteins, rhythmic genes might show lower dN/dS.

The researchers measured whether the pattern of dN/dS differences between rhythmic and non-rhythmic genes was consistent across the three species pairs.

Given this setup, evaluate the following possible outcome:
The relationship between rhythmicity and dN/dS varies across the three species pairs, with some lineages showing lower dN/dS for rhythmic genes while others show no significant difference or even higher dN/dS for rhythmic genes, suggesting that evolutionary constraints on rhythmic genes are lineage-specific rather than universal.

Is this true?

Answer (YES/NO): NO